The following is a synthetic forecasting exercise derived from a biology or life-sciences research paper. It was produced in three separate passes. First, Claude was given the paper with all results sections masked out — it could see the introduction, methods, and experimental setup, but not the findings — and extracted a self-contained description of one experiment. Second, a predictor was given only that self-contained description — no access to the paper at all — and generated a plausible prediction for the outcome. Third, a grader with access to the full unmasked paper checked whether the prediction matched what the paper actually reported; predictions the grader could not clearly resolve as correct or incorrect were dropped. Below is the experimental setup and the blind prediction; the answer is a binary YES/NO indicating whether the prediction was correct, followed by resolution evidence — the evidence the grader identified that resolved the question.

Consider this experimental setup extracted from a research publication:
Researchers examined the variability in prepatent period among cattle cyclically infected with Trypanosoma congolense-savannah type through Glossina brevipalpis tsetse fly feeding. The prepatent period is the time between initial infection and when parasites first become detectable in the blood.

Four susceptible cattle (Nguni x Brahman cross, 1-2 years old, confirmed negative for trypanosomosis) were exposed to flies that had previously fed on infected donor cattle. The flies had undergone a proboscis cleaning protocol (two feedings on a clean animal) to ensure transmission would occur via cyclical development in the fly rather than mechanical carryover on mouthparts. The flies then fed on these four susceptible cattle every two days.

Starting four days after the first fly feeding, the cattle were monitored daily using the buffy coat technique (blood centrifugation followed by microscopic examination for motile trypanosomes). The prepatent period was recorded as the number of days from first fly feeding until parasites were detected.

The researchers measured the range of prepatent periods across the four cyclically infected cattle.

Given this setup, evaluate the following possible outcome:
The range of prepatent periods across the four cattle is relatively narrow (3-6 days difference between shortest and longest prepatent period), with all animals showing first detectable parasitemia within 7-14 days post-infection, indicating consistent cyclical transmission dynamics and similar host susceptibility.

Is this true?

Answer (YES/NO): NO